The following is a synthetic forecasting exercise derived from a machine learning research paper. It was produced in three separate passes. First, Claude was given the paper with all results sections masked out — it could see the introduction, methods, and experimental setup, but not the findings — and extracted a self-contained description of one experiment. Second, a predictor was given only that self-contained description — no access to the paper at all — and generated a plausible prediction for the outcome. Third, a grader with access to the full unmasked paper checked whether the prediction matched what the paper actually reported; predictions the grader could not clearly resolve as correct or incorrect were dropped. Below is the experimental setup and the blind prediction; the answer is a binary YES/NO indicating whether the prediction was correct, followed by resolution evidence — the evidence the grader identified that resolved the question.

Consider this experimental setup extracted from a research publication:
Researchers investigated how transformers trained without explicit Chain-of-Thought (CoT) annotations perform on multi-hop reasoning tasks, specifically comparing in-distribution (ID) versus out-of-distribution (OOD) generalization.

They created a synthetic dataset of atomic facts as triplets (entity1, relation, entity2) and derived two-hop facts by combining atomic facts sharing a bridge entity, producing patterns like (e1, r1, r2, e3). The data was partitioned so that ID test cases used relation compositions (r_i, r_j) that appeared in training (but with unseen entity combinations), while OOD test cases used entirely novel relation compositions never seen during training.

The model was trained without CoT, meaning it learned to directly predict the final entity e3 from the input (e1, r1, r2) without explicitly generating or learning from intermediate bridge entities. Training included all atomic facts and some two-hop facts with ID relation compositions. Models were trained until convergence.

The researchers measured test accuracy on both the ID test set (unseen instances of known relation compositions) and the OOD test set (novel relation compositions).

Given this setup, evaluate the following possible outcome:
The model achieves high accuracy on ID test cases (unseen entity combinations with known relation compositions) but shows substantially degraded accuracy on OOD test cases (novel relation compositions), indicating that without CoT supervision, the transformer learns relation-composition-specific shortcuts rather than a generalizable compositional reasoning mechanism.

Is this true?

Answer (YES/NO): YES